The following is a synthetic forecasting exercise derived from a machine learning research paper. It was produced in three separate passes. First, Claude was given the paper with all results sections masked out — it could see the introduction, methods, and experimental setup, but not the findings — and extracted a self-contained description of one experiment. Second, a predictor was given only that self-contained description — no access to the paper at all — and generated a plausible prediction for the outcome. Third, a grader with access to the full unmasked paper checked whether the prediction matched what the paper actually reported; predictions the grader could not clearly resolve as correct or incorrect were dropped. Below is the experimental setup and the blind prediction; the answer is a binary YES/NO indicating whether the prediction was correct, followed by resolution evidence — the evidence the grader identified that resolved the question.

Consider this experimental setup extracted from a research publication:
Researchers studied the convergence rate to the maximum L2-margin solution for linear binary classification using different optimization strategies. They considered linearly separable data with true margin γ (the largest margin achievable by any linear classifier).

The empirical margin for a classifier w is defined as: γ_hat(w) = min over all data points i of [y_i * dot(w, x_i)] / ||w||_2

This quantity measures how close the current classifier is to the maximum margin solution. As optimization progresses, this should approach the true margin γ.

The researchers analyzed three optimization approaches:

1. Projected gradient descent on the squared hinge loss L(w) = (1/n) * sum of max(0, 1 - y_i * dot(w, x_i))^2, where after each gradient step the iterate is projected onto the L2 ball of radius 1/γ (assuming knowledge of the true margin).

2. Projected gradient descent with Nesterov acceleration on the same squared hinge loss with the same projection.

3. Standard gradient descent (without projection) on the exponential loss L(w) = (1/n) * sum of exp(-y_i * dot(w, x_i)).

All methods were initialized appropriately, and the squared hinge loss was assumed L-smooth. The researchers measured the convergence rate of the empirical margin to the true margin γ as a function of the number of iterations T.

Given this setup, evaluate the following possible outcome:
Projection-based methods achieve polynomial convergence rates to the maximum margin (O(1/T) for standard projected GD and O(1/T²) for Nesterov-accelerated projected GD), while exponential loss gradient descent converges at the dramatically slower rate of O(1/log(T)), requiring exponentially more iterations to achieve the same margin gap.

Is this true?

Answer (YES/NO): NO